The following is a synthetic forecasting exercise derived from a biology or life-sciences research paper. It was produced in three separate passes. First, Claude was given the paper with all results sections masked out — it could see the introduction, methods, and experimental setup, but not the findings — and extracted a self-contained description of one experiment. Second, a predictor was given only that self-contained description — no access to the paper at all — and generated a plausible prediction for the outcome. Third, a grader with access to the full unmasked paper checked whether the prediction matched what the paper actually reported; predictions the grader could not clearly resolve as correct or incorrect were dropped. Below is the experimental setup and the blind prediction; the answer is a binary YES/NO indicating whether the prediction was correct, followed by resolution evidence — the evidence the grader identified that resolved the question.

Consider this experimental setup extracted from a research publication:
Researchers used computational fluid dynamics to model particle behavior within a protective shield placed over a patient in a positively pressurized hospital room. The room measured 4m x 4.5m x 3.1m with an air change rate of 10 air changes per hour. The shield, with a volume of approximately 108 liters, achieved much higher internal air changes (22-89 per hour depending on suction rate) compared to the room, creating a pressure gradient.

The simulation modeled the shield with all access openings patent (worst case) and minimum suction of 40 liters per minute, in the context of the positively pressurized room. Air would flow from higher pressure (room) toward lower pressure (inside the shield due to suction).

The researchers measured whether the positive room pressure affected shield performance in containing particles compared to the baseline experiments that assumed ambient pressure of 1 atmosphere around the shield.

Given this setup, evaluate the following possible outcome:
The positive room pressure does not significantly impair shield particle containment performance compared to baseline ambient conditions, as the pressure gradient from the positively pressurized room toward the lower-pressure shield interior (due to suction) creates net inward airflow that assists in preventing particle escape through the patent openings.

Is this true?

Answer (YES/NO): YES